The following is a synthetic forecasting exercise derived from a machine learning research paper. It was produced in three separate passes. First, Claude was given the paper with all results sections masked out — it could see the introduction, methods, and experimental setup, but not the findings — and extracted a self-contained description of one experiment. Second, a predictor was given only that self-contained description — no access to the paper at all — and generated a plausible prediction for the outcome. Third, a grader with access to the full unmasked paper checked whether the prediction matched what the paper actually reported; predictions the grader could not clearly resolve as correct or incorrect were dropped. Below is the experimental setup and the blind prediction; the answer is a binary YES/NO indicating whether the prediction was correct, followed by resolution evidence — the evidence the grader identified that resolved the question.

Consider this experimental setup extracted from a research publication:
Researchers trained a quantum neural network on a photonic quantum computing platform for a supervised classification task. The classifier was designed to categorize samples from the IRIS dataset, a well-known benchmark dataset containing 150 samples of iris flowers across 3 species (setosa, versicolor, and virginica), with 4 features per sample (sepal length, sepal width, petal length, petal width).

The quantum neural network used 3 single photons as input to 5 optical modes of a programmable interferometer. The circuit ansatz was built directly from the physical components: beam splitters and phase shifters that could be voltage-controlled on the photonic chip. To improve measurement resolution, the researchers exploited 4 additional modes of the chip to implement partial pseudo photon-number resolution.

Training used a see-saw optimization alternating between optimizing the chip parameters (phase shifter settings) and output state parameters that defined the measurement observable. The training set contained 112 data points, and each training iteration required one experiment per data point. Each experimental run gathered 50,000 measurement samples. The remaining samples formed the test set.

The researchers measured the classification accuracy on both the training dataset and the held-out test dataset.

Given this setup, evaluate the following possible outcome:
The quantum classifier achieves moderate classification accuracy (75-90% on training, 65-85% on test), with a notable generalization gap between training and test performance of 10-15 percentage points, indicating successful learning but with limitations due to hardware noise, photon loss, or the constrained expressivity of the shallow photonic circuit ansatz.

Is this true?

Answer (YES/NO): NO